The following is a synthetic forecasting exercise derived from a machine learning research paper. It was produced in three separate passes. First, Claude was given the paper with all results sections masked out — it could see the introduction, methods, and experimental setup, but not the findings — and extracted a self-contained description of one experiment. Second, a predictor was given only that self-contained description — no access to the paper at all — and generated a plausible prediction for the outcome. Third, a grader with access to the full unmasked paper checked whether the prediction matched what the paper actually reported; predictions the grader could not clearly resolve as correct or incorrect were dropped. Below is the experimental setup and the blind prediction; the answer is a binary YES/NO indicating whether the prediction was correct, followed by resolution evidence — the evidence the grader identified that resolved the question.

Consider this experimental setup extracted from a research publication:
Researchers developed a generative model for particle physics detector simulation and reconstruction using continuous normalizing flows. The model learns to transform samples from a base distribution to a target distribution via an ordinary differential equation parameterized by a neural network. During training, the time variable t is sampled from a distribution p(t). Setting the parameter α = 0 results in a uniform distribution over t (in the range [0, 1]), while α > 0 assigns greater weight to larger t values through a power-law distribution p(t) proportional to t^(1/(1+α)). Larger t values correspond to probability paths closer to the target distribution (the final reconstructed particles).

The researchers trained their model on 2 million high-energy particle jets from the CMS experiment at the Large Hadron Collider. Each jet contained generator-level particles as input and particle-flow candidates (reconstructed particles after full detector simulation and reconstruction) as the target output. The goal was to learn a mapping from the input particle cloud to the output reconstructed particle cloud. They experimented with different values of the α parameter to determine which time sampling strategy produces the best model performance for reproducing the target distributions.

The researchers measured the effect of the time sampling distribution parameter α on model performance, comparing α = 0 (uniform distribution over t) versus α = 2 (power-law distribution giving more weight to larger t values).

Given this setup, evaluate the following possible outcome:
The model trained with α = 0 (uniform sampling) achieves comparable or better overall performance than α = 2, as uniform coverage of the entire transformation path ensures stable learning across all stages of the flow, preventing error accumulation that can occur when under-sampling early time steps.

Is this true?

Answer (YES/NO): NO